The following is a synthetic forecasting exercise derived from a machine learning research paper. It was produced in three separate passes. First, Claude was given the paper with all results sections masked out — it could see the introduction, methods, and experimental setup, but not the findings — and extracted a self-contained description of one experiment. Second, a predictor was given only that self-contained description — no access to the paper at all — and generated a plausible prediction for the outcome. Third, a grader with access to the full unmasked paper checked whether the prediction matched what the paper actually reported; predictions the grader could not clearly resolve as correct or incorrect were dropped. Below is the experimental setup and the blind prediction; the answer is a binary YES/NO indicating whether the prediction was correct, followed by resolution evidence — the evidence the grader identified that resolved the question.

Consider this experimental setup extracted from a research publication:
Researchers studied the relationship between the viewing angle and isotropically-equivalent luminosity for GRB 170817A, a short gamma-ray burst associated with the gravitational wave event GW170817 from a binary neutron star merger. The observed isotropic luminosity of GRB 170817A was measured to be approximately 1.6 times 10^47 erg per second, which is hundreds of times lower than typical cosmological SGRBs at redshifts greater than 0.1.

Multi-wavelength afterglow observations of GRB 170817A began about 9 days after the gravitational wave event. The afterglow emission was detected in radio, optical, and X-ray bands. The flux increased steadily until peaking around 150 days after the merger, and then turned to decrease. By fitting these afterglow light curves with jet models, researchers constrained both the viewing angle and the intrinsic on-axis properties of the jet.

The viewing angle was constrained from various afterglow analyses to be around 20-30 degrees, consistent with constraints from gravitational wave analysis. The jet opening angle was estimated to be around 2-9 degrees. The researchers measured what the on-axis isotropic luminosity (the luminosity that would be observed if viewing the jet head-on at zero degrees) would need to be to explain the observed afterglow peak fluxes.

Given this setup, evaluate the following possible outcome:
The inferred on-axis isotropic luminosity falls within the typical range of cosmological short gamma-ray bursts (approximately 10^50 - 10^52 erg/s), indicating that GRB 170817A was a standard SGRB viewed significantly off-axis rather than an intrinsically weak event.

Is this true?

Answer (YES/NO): YES